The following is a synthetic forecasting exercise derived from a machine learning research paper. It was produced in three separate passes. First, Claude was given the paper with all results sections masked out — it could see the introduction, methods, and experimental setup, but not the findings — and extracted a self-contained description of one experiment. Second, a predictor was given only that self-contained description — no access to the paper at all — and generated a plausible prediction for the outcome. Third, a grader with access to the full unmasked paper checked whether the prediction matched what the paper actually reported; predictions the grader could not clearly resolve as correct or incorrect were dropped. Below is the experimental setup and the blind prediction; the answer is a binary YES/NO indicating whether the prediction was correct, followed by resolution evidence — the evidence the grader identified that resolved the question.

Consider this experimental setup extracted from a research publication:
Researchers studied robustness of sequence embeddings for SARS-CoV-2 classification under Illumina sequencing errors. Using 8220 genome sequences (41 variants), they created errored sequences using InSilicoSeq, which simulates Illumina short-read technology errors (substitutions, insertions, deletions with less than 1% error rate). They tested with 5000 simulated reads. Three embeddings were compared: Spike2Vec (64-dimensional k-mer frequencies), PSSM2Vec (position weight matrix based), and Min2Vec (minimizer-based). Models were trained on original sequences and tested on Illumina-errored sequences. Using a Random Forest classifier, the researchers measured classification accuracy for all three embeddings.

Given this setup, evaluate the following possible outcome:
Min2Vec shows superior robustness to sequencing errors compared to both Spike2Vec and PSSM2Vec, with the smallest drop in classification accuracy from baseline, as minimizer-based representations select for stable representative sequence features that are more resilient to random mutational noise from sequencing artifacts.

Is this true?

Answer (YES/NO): NO